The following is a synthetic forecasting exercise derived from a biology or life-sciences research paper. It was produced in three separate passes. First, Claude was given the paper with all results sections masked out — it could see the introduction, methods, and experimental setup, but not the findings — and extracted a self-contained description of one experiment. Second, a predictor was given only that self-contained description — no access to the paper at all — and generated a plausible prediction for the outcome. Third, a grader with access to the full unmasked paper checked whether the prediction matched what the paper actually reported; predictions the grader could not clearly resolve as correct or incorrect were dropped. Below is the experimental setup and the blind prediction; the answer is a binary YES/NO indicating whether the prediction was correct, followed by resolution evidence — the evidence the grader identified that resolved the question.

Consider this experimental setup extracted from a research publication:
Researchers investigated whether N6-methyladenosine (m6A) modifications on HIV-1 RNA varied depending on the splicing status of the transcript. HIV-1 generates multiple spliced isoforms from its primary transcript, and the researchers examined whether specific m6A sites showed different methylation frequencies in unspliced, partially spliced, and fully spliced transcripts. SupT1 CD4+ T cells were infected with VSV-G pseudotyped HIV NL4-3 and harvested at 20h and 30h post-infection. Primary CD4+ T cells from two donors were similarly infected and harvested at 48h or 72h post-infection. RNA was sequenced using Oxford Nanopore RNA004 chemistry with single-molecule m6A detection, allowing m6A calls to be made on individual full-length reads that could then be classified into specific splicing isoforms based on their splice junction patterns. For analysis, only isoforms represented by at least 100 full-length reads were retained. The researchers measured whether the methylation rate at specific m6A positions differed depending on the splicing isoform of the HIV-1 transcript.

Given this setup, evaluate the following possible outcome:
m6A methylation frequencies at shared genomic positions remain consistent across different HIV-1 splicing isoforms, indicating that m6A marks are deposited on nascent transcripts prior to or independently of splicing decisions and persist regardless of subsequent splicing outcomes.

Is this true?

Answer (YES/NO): NO